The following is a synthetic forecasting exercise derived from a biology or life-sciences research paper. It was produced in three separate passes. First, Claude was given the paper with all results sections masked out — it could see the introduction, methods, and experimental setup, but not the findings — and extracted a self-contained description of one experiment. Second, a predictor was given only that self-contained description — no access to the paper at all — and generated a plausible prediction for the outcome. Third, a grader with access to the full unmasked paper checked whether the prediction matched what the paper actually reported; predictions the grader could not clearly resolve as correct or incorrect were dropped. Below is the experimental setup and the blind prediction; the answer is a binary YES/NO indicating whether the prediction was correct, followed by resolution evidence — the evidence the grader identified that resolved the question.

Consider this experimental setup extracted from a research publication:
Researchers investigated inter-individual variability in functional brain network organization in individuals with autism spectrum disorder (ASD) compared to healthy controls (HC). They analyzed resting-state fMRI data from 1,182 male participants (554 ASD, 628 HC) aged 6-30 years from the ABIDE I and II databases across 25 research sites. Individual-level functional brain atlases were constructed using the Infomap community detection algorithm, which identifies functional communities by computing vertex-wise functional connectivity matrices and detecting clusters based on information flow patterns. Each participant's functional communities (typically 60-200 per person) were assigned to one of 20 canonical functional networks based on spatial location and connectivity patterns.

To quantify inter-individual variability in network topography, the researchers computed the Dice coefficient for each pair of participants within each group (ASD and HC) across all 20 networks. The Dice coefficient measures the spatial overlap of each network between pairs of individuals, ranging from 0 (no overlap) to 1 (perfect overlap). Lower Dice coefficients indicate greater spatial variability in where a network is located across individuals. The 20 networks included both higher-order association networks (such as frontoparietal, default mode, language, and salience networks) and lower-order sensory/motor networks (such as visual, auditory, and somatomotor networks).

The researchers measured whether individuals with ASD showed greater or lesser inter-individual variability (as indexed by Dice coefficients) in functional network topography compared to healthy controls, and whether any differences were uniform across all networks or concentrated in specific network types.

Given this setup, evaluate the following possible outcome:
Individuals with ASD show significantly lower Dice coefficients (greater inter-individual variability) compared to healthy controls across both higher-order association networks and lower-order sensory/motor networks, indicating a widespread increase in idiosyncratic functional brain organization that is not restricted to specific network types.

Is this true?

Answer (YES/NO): YES